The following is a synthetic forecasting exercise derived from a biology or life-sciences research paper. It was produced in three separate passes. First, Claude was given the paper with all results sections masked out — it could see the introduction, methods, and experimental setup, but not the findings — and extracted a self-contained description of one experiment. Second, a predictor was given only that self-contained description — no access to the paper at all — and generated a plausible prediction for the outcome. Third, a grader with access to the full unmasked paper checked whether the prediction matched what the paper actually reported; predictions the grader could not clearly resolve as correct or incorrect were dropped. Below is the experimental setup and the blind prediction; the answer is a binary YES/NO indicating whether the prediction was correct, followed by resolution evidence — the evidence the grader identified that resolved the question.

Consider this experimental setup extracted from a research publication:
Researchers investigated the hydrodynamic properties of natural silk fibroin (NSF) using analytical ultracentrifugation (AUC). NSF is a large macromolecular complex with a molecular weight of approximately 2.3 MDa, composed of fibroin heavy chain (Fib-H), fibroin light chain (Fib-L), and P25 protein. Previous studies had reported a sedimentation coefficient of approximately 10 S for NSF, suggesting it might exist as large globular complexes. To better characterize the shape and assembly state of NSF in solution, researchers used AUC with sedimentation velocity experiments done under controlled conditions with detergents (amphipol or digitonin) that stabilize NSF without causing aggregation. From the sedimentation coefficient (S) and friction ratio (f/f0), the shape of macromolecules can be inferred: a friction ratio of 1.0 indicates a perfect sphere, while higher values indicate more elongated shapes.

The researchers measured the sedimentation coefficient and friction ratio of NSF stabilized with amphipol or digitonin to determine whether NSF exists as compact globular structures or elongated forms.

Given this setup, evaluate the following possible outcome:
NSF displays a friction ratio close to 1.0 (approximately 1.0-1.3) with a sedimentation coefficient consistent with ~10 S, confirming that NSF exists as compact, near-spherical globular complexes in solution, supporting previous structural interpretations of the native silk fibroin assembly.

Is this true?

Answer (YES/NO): NO